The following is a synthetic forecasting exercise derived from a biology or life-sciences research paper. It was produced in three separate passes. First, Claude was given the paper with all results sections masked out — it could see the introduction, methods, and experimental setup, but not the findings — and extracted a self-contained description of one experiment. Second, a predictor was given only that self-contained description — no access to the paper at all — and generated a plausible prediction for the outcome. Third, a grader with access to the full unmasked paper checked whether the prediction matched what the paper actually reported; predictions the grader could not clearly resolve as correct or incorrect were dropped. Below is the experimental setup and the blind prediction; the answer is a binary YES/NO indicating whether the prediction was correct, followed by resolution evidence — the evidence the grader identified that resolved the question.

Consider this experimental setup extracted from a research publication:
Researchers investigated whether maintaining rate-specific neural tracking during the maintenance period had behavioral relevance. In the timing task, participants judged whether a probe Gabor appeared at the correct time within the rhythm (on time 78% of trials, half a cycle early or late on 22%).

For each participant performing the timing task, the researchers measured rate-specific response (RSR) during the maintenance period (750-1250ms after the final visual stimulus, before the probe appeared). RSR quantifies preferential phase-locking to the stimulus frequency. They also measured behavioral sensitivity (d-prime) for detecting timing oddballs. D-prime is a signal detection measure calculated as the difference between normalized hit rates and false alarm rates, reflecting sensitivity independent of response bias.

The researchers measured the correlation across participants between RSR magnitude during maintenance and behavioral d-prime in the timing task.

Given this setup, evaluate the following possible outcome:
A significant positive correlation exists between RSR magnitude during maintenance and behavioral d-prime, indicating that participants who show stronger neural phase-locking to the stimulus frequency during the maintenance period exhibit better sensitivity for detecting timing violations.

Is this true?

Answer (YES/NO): YES